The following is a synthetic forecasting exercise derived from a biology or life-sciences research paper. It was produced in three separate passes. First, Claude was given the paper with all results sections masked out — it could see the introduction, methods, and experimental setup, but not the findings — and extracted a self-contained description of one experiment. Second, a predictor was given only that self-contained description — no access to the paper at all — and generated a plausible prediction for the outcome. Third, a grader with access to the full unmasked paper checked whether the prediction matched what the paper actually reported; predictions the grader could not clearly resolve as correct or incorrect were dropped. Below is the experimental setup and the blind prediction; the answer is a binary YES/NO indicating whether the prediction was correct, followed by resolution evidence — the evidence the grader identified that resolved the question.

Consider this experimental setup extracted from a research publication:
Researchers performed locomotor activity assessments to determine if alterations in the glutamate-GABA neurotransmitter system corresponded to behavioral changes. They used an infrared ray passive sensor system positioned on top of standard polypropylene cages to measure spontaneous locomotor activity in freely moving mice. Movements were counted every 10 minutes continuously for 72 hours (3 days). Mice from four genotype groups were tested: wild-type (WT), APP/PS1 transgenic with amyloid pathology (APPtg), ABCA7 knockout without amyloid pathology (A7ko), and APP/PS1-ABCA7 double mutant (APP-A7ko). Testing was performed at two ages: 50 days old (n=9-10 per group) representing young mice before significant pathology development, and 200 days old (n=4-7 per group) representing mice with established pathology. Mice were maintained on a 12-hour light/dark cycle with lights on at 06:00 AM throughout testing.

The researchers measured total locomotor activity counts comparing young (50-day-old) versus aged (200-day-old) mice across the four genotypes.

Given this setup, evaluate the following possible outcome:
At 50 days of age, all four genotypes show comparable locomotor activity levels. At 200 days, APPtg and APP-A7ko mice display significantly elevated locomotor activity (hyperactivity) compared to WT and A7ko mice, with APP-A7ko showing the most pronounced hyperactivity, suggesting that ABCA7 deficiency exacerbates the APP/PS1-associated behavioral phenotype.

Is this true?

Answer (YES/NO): NO